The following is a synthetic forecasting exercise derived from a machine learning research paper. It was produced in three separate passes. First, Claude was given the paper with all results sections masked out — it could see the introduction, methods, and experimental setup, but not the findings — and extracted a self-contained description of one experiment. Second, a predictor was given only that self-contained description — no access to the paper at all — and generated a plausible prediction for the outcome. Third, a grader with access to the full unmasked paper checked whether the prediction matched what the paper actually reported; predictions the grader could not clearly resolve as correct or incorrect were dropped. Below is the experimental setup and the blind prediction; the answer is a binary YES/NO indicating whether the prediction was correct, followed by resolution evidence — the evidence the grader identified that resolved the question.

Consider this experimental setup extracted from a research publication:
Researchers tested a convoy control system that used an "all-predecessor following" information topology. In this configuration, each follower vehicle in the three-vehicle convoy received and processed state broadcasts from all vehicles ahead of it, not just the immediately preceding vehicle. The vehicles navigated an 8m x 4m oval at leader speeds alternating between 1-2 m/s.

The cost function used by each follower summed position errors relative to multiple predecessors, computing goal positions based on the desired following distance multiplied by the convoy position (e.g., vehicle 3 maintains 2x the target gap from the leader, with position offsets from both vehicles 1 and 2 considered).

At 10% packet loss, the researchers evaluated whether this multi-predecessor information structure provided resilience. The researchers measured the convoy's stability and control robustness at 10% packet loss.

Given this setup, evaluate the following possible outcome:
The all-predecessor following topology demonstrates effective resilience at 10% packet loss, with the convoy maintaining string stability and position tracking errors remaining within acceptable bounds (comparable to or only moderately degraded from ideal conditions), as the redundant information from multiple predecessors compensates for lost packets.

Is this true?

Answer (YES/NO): NO